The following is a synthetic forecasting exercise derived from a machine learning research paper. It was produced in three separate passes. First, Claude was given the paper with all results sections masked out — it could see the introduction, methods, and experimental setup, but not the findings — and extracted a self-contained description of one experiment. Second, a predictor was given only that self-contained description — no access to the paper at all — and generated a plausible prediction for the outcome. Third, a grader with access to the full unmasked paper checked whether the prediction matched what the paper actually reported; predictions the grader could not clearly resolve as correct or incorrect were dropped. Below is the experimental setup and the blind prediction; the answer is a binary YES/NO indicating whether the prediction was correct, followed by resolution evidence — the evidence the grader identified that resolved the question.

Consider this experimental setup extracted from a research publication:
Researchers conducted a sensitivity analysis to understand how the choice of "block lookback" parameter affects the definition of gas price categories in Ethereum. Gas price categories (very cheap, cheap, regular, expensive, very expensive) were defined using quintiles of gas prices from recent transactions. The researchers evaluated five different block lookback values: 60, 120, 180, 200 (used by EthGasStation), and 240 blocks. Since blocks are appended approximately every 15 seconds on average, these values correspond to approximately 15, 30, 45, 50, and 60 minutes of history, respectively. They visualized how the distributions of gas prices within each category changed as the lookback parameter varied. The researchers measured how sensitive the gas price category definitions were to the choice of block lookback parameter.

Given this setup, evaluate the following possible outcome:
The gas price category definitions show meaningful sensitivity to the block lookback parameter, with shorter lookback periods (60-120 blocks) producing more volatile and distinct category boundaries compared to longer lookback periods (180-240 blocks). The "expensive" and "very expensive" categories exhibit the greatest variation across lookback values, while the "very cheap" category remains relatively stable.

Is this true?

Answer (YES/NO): NO